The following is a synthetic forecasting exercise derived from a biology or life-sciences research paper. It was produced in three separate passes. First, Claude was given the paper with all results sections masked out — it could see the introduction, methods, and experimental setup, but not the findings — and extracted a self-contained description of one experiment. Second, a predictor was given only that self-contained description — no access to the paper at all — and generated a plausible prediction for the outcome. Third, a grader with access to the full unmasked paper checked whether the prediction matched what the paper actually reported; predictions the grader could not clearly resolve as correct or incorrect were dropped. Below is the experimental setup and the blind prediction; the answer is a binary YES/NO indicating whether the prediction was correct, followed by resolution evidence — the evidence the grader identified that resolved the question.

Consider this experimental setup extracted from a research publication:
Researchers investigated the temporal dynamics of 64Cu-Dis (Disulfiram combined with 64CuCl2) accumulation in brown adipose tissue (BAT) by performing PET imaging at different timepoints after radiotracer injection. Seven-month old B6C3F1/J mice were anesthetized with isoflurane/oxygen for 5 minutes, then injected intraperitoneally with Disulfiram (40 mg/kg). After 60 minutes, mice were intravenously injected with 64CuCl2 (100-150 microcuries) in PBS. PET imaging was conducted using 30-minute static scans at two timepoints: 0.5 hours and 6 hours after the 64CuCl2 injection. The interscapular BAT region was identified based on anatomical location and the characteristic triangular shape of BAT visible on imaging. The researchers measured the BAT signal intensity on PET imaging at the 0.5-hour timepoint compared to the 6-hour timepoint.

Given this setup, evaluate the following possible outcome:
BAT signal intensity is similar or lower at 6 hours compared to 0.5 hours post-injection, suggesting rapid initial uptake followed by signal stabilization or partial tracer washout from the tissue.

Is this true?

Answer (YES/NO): YES